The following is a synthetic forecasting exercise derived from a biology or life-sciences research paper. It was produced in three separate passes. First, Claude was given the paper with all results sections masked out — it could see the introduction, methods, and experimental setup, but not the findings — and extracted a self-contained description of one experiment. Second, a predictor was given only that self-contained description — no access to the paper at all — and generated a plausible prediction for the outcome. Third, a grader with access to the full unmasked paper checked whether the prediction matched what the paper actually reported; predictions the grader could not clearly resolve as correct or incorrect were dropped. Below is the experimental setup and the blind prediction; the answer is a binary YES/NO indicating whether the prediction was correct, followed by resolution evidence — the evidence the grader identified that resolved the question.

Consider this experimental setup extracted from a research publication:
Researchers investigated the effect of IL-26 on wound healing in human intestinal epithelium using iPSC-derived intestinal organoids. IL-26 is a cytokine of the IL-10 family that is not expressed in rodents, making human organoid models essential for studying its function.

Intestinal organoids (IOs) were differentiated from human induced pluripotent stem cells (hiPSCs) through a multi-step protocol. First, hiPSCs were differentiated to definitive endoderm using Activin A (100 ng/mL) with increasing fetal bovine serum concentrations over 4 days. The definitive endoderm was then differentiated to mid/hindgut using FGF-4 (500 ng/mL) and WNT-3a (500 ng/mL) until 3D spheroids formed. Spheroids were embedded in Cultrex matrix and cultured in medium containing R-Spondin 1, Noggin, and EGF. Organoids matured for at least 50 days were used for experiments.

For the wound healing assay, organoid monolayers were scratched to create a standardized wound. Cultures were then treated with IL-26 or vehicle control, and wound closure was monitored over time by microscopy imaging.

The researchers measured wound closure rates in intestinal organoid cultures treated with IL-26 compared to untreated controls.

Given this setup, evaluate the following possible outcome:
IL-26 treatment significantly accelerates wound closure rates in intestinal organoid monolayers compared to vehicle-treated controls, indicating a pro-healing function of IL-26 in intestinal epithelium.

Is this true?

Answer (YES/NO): NO